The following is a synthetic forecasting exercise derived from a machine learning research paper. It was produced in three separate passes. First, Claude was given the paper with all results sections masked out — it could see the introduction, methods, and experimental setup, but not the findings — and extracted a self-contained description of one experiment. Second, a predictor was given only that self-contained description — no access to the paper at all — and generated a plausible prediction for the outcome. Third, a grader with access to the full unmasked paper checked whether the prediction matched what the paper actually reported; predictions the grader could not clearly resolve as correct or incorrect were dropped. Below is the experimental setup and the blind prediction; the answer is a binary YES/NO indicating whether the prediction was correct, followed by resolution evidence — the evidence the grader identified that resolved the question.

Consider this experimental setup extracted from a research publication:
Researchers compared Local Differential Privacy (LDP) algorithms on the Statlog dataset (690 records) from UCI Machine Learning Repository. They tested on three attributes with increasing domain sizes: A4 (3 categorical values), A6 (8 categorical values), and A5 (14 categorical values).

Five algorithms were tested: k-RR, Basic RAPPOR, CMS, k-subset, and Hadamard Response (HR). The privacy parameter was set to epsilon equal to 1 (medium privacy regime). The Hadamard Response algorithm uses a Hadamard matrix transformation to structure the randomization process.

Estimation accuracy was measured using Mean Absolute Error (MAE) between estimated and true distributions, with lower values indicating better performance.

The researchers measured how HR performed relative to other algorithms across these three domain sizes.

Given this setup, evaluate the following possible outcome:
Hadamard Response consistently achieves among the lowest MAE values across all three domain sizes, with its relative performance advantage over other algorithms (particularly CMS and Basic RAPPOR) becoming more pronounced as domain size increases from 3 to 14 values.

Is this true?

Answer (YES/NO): NO